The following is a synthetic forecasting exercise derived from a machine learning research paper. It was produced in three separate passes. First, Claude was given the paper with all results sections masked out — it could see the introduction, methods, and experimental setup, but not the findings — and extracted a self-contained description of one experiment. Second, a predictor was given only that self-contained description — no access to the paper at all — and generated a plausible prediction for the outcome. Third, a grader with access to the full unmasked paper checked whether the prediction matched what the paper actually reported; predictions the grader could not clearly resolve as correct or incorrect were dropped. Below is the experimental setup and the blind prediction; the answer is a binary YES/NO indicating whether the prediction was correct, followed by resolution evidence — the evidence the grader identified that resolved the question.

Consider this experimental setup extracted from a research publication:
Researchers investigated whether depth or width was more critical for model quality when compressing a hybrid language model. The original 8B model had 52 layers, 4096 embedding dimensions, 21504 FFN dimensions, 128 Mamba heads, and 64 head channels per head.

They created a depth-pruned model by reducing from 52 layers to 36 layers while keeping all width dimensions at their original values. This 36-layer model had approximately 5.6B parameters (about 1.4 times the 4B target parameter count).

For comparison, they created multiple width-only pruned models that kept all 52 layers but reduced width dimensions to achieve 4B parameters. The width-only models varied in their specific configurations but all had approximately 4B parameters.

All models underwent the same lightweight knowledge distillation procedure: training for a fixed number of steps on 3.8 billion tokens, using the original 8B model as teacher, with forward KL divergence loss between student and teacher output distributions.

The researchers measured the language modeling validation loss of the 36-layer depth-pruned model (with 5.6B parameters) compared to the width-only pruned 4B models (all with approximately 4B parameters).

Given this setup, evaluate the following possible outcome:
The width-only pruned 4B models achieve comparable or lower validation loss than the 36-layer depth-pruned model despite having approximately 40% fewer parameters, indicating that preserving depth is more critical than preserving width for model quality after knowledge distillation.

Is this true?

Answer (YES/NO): YES